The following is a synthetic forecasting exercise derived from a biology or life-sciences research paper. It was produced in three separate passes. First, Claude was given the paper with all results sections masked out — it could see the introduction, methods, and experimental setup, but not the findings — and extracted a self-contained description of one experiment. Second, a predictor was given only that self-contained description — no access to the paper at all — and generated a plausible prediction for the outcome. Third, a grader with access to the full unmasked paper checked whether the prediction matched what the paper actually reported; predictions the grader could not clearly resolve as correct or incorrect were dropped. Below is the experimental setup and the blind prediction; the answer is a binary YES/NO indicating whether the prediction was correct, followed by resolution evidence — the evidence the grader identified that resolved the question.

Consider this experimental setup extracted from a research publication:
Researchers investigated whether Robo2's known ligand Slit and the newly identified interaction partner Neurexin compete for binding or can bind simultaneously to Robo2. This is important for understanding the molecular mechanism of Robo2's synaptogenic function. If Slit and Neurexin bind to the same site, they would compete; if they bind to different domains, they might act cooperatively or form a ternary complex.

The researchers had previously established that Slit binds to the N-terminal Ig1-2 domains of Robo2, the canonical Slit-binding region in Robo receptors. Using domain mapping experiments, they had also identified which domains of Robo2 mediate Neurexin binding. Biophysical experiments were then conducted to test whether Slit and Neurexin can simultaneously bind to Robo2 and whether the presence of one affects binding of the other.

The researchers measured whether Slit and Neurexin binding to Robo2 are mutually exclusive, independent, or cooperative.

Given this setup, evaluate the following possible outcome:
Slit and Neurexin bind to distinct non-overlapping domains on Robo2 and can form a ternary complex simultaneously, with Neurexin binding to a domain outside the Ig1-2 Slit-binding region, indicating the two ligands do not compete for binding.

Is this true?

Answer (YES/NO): YES